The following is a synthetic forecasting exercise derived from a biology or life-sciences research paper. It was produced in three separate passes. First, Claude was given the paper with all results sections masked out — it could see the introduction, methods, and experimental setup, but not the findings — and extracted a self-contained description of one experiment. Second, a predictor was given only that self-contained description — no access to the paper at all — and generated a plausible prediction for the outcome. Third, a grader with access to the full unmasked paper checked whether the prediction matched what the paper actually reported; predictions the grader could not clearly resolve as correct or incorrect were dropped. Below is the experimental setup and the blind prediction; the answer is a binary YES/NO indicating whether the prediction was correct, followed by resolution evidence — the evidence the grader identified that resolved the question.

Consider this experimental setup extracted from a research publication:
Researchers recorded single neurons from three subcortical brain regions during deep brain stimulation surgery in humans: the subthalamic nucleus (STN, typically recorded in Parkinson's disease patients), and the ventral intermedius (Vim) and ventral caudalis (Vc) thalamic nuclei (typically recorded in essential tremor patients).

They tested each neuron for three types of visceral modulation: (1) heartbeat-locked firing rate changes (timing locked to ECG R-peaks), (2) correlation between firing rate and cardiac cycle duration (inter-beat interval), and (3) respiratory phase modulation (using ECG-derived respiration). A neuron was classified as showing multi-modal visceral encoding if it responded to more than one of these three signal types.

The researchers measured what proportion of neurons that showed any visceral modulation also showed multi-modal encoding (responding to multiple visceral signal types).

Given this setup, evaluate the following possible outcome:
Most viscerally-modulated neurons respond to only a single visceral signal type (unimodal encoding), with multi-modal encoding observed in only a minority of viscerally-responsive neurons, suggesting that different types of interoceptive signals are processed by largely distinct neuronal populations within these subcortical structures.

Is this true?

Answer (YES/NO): YES